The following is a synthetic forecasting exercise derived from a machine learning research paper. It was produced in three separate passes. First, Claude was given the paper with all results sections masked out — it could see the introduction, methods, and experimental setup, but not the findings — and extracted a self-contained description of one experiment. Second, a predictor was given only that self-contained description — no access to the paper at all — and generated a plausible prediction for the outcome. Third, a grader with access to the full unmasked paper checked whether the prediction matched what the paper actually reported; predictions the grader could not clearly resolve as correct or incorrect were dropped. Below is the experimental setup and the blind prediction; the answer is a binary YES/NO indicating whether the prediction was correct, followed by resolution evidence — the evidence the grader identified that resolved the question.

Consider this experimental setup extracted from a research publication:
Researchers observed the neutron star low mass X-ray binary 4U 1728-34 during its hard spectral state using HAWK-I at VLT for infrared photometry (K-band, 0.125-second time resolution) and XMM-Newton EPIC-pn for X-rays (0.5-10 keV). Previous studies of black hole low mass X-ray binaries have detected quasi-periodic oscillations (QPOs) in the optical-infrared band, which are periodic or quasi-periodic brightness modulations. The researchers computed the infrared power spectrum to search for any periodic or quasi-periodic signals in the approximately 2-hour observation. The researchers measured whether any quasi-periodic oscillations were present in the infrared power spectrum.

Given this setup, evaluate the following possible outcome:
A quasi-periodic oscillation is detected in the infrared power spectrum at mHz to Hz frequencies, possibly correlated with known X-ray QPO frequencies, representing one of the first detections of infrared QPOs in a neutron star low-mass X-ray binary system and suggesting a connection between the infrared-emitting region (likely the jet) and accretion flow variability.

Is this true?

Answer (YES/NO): NO